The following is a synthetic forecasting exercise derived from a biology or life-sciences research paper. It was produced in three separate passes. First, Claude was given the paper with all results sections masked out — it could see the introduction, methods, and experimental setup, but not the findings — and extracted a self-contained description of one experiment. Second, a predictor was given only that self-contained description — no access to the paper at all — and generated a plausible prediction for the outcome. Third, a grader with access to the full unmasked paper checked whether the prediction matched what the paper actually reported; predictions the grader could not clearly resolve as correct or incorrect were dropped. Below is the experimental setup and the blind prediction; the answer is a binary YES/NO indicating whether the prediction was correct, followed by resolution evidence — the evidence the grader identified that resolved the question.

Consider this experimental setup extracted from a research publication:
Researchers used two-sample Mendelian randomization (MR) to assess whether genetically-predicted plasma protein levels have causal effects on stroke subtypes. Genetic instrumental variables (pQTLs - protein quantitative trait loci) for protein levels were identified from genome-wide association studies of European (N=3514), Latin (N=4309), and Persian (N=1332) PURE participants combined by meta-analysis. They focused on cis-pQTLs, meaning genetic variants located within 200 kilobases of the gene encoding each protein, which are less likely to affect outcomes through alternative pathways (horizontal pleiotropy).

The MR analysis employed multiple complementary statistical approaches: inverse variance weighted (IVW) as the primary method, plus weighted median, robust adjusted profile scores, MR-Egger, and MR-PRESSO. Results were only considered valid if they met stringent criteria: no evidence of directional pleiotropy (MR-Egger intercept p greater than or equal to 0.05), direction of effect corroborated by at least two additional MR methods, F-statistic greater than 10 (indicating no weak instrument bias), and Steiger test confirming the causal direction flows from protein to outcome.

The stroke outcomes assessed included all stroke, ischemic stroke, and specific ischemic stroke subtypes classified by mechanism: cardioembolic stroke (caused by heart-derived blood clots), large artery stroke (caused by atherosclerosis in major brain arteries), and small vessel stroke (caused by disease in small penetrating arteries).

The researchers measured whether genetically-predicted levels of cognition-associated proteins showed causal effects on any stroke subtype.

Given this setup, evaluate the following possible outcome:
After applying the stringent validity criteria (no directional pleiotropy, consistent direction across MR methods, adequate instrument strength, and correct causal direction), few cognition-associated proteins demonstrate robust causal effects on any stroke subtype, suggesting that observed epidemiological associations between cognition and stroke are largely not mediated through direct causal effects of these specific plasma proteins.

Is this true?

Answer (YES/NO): NO